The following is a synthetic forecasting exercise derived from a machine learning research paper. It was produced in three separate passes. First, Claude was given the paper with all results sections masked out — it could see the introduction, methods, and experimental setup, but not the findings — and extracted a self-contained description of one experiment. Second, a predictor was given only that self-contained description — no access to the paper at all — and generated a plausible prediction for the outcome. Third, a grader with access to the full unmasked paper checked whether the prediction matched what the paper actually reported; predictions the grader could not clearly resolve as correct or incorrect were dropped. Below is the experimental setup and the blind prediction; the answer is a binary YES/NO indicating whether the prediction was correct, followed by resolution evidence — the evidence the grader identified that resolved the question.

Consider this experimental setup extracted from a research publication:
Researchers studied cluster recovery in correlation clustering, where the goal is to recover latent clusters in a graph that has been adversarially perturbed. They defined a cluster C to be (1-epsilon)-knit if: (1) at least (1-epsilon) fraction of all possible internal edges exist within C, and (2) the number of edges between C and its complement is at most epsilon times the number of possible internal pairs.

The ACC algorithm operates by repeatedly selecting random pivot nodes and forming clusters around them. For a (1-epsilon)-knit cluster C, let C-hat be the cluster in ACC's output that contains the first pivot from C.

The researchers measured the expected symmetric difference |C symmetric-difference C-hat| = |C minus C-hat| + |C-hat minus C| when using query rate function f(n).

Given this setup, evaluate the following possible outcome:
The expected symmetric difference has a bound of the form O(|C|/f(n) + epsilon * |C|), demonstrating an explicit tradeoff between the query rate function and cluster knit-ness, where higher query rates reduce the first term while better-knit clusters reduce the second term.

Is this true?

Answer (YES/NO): NO